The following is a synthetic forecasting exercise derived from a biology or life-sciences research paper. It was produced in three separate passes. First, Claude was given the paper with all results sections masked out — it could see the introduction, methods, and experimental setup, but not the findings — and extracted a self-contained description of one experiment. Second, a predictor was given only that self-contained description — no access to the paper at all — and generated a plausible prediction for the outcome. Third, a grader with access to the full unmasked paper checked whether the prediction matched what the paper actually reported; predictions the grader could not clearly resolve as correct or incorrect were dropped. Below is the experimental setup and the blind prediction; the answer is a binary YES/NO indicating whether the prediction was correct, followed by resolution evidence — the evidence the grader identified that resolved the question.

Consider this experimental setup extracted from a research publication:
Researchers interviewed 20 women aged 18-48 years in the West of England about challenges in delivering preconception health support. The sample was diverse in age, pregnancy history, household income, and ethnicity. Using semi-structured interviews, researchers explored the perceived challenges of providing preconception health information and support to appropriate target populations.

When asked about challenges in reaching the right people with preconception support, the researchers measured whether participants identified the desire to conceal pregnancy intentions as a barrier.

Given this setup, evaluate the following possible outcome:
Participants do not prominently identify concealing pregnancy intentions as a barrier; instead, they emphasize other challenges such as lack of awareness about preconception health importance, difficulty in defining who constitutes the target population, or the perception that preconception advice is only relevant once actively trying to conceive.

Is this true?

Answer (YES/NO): NO